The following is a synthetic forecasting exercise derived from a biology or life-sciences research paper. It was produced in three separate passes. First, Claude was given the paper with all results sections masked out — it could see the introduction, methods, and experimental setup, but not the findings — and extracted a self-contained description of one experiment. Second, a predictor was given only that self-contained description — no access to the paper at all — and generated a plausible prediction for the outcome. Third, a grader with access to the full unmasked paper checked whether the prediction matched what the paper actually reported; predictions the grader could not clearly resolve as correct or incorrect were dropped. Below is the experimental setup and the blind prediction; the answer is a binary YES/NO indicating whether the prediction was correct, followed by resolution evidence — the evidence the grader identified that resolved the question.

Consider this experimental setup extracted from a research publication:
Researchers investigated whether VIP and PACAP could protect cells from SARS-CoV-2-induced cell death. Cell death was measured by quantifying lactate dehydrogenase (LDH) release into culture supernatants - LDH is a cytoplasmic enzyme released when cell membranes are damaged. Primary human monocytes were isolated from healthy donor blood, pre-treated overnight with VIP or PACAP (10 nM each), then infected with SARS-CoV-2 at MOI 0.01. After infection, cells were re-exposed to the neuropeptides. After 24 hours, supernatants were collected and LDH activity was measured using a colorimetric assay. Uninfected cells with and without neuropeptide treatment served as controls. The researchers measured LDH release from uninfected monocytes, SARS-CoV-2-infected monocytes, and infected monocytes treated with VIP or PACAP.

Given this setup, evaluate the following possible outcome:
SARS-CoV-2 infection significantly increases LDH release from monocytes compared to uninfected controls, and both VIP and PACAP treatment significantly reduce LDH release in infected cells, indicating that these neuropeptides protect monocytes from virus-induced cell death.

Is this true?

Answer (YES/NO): YES